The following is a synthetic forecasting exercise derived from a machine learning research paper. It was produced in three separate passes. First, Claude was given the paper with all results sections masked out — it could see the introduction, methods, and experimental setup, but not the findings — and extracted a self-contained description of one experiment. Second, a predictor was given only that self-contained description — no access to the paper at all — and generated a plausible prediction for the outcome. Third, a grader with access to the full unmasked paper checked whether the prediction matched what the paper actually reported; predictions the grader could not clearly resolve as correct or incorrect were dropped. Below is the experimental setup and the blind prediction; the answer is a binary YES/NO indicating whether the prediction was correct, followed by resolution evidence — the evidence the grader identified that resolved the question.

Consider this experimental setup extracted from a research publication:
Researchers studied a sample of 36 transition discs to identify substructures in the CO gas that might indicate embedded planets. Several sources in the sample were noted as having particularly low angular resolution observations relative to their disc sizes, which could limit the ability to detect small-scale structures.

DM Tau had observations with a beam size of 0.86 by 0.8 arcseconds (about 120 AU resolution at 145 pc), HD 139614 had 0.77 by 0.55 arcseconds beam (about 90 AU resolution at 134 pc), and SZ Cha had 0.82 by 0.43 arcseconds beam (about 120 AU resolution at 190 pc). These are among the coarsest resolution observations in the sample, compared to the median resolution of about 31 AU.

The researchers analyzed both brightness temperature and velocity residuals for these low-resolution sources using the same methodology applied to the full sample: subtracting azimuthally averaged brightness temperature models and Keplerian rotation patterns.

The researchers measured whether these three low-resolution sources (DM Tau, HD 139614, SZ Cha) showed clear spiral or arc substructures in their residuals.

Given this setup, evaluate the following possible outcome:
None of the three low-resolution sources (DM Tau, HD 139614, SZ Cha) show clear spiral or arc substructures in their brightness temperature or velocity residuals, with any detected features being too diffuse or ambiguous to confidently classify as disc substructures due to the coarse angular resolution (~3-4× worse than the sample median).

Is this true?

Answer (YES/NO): YES